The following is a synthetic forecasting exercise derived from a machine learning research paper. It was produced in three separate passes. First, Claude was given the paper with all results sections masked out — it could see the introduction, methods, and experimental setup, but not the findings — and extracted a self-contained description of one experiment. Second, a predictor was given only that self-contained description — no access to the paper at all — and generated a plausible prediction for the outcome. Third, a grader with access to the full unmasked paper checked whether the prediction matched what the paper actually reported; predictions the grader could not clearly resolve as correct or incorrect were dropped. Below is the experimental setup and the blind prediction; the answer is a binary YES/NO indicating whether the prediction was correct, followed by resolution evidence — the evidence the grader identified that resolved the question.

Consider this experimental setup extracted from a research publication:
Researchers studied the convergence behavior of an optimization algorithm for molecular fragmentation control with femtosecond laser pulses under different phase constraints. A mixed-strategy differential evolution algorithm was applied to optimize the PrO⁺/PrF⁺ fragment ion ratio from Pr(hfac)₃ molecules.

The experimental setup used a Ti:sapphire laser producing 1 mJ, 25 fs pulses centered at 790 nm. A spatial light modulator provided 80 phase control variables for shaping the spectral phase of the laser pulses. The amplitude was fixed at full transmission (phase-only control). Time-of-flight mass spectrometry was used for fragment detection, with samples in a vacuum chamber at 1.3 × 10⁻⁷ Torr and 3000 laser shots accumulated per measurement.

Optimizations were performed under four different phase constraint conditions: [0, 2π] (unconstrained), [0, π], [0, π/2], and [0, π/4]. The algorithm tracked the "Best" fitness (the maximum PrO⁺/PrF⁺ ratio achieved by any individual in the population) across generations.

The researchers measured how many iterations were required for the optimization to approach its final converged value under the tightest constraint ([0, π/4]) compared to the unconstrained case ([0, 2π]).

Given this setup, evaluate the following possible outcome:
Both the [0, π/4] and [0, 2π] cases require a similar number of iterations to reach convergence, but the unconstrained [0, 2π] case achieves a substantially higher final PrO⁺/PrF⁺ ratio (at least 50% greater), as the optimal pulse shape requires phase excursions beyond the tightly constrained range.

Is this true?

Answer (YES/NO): NO